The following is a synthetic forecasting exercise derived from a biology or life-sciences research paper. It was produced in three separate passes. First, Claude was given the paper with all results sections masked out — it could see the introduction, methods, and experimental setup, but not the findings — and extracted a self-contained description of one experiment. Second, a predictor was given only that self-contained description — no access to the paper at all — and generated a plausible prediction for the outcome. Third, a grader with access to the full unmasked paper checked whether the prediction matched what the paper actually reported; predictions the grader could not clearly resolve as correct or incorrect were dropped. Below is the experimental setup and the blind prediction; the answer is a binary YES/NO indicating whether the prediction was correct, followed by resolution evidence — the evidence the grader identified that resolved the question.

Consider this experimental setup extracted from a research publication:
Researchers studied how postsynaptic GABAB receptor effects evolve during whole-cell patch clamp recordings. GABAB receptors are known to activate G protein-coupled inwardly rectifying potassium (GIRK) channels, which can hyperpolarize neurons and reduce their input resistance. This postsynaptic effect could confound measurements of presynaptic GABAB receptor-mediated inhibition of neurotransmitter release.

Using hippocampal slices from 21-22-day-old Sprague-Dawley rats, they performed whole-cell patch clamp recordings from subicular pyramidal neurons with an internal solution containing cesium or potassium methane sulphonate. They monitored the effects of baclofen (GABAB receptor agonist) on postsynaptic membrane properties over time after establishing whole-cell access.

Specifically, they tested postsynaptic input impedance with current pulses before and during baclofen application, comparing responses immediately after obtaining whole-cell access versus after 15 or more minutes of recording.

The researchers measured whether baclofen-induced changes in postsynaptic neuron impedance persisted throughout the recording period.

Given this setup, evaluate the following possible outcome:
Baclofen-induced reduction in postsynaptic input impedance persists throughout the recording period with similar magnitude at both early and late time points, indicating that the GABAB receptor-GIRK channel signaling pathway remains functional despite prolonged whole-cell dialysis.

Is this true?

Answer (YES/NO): NO